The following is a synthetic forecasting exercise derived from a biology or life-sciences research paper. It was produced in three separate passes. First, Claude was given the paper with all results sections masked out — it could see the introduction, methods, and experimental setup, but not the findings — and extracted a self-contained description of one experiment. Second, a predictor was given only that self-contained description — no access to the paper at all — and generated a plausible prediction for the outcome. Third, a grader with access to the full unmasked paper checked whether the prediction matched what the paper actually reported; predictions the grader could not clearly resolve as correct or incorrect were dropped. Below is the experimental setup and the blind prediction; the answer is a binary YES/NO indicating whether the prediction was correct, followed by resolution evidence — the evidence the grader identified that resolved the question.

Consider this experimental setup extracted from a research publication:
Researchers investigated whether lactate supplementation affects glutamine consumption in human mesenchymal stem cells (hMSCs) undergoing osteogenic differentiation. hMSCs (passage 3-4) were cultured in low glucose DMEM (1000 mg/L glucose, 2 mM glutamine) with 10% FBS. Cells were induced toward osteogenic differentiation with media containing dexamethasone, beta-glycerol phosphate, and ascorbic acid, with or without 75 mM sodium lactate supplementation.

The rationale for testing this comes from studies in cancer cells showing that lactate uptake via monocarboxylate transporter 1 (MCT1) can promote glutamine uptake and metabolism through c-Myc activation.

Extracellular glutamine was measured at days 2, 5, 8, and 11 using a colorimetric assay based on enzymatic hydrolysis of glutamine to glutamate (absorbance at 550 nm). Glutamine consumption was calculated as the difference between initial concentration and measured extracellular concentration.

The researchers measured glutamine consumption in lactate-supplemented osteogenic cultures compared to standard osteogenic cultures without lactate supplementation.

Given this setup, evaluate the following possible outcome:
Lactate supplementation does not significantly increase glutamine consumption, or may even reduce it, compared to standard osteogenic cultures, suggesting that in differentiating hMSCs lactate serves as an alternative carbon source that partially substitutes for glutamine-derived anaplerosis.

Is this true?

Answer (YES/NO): NO